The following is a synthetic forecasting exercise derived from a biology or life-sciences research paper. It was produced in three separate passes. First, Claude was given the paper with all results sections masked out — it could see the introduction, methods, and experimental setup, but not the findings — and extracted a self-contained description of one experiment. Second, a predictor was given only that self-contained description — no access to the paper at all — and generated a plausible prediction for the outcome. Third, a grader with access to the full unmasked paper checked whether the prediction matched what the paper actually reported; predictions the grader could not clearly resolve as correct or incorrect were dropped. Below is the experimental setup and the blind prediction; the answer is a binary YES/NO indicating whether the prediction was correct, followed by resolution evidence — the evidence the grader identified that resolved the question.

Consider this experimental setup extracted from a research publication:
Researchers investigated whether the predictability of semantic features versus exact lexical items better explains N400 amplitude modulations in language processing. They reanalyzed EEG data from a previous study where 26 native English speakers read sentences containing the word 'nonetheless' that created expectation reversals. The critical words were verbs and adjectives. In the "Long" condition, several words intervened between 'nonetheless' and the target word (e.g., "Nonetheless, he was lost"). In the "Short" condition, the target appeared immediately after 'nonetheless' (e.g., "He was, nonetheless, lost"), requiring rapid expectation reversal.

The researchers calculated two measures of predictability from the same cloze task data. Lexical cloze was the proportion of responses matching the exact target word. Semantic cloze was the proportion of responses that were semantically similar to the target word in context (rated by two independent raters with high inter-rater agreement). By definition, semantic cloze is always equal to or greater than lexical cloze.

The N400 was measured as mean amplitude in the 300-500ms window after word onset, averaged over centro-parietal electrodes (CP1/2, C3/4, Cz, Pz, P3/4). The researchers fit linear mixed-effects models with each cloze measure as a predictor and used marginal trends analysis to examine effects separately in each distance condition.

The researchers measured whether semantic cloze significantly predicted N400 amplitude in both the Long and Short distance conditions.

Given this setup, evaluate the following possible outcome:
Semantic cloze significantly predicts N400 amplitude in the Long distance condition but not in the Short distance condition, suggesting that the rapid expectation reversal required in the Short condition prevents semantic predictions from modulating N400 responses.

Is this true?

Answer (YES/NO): YES